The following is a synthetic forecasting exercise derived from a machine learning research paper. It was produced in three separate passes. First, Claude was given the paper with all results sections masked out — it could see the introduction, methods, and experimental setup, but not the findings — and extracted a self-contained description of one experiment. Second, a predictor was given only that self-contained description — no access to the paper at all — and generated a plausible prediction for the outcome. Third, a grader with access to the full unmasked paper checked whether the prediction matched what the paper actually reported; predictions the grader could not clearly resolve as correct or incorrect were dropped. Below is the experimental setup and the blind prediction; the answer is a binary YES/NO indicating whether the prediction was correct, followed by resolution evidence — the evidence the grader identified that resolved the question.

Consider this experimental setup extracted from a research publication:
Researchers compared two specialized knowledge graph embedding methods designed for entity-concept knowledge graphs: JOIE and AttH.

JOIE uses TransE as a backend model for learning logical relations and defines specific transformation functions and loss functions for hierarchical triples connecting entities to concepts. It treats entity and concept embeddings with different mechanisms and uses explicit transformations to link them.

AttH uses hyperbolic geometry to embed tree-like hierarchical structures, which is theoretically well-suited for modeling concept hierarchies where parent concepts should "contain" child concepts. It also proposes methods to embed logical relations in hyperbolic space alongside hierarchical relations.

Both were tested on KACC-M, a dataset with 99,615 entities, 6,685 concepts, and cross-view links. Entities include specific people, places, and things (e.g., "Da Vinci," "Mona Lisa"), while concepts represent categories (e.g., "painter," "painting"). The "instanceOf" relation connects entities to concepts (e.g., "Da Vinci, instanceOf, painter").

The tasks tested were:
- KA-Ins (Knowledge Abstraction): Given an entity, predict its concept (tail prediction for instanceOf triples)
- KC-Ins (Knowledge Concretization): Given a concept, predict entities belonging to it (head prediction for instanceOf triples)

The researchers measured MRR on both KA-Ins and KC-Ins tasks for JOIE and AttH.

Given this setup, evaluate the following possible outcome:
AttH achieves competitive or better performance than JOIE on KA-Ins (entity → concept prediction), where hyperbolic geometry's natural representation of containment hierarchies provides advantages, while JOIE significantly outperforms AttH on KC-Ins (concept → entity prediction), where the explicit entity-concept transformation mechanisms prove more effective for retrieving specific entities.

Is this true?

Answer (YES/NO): YES